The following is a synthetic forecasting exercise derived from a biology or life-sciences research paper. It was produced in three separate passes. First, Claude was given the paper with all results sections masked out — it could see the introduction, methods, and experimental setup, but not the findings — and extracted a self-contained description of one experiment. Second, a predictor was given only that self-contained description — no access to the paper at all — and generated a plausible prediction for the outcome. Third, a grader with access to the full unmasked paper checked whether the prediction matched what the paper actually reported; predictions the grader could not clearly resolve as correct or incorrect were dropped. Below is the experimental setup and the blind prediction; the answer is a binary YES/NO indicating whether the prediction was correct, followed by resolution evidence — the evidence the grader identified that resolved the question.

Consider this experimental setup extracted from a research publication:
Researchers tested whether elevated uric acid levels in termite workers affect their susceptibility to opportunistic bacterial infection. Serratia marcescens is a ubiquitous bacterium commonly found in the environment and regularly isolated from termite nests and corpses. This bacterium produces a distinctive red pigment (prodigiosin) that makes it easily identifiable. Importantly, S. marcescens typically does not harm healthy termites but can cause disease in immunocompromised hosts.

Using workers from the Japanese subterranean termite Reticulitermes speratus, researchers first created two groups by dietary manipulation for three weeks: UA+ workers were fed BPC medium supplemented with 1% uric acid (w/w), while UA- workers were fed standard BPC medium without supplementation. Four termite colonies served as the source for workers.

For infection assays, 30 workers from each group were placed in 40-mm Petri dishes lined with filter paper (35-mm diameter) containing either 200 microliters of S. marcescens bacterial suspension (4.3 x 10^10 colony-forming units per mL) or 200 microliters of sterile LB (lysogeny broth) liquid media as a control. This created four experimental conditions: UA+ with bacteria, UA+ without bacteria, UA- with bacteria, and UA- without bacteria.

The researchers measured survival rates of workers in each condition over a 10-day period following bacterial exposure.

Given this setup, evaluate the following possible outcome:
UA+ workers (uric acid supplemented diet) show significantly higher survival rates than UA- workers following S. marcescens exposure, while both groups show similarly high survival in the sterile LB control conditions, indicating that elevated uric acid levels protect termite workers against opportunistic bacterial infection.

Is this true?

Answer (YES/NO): NO